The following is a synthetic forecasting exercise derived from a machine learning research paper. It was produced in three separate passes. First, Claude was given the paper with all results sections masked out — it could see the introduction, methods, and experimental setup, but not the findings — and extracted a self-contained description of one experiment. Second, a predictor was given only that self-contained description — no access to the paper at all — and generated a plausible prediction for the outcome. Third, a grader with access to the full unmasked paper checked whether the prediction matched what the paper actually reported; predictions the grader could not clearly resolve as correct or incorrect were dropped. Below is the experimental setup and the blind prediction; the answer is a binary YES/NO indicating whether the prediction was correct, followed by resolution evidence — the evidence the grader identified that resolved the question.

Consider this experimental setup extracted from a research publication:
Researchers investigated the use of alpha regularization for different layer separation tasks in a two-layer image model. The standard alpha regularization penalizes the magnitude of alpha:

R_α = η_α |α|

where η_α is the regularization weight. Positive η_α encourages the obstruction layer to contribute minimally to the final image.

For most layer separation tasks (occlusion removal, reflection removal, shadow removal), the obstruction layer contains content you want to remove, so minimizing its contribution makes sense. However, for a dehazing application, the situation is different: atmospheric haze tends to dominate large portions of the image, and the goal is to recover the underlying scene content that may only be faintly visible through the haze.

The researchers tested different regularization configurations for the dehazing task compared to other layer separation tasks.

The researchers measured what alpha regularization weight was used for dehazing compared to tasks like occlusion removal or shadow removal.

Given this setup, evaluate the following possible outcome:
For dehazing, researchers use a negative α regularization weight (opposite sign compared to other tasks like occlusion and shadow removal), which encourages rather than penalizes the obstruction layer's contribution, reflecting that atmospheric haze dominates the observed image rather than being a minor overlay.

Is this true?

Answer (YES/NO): YES